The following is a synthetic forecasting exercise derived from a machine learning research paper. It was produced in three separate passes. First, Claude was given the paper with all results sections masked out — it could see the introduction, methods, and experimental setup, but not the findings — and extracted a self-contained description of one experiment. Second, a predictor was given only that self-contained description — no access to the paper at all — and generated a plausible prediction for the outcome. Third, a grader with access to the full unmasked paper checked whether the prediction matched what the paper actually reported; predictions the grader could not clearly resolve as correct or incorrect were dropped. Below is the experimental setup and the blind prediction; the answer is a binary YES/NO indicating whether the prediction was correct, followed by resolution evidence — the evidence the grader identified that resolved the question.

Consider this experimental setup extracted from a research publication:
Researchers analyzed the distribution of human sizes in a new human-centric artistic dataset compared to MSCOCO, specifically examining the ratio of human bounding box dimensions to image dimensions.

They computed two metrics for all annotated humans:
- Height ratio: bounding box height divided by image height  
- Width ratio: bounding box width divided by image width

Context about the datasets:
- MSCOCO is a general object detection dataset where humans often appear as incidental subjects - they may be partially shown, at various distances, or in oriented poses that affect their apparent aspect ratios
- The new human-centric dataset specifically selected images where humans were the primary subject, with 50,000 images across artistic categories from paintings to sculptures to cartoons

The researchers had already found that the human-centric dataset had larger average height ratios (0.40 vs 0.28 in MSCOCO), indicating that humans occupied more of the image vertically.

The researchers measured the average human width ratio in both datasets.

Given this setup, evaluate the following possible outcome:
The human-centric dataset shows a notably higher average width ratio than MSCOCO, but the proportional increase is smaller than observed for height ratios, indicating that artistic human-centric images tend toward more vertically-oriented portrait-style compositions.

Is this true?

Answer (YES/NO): NO